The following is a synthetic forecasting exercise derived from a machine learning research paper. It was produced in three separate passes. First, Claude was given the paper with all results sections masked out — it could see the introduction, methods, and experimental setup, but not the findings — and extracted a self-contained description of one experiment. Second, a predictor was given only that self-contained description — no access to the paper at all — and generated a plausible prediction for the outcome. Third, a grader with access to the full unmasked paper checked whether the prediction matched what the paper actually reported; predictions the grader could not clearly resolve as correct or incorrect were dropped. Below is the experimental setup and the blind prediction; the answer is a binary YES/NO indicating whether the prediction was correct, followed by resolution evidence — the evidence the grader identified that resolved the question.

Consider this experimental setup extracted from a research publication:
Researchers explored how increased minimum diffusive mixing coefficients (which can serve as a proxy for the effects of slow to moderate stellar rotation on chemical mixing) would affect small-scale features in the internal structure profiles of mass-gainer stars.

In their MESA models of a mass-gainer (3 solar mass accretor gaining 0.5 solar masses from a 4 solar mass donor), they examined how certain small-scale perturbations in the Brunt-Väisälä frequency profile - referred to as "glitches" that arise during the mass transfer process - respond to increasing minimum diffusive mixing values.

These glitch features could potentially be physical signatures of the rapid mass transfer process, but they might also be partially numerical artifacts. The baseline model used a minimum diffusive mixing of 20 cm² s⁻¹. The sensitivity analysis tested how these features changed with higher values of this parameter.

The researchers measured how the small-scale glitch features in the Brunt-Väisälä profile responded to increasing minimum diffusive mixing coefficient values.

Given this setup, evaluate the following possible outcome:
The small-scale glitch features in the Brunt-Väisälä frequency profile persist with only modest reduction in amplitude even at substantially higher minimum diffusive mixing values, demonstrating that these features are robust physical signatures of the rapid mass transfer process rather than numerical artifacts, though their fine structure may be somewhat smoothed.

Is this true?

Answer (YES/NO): NO